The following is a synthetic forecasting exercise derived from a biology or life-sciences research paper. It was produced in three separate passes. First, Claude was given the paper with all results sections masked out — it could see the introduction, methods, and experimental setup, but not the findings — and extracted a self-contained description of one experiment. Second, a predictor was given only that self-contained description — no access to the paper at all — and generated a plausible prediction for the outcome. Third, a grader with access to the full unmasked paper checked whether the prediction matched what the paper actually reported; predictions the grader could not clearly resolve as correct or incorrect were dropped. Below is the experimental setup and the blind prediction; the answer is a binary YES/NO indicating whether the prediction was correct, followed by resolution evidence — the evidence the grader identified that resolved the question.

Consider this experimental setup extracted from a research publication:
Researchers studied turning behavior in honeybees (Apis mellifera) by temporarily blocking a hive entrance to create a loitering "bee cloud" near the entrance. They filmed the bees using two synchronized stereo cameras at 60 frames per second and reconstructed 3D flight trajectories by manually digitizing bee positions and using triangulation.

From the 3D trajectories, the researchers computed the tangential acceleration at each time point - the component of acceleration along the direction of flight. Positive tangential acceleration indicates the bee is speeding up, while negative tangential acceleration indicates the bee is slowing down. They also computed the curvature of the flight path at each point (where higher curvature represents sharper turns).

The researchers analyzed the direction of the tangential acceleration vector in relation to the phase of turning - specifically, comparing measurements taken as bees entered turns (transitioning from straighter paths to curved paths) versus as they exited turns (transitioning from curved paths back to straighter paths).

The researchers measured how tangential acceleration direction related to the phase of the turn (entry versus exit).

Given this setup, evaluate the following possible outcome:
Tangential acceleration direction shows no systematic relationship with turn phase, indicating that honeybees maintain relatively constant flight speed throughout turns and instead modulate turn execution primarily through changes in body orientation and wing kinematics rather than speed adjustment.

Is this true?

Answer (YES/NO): NO